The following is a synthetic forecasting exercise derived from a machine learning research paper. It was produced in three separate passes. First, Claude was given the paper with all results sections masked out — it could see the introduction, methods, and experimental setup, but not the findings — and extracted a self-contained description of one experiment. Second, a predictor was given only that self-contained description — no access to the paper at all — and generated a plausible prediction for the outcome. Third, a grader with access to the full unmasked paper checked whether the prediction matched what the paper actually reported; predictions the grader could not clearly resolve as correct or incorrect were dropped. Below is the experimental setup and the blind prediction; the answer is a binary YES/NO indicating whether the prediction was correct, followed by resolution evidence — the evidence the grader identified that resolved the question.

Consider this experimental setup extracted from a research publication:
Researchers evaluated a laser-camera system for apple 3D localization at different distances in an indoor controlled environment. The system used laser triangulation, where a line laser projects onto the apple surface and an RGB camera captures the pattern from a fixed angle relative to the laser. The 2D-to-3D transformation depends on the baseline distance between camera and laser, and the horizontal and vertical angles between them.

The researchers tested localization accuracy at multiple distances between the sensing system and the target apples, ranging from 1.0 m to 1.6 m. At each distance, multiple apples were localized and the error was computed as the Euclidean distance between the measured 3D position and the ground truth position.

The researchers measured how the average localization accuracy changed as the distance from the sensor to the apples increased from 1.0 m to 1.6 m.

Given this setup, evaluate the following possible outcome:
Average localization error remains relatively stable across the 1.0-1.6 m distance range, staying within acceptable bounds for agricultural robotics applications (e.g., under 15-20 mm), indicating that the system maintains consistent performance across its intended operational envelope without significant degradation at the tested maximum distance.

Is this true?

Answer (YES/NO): NO